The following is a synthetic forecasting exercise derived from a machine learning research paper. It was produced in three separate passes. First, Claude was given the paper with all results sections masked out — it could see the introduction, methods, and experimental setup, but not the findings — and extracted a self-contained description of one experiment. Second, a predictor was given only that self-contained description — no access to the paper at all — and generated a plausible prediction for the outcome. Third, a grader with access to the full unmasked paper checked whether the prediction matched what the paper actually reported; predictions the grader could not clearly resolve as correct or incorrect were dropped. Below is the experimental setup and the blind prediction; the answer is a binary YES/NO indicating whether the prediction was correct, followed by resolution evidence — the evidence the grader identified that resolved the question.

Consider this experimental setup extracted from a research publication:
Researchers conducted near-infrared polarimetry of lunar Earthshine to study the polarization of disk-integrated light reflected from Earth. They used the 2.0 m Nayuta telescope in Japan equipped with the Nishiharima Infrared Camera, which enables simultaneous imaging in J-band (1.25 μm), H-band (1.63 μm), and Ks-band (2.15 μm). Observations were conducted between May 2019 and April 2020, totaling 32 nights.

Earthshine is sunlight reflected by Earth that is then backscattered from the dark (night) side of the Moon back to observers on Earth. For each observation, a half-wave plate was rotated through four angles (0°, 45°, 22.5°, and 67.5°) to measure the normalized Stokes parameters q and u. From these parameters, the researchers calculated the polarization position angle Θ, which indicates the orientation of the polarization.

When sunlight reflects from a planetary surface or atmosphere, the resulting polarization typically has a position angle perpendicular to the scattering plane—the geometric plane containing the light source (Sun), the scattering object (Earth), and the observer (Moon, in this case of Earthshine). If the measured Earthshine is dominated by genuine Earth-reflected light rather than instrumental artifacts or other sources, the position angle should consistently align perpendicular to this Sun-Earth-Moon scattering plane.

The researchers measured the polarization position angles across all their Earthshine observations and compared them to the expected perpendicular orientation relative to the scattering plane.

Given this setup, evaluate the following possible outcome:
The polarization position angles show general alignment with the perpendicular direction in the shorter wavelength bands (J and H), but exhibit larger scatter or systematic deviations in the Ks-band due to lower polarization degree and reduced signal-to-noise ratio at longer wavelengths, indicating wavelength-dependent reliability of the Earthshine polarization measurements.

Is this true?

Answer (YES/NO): NO